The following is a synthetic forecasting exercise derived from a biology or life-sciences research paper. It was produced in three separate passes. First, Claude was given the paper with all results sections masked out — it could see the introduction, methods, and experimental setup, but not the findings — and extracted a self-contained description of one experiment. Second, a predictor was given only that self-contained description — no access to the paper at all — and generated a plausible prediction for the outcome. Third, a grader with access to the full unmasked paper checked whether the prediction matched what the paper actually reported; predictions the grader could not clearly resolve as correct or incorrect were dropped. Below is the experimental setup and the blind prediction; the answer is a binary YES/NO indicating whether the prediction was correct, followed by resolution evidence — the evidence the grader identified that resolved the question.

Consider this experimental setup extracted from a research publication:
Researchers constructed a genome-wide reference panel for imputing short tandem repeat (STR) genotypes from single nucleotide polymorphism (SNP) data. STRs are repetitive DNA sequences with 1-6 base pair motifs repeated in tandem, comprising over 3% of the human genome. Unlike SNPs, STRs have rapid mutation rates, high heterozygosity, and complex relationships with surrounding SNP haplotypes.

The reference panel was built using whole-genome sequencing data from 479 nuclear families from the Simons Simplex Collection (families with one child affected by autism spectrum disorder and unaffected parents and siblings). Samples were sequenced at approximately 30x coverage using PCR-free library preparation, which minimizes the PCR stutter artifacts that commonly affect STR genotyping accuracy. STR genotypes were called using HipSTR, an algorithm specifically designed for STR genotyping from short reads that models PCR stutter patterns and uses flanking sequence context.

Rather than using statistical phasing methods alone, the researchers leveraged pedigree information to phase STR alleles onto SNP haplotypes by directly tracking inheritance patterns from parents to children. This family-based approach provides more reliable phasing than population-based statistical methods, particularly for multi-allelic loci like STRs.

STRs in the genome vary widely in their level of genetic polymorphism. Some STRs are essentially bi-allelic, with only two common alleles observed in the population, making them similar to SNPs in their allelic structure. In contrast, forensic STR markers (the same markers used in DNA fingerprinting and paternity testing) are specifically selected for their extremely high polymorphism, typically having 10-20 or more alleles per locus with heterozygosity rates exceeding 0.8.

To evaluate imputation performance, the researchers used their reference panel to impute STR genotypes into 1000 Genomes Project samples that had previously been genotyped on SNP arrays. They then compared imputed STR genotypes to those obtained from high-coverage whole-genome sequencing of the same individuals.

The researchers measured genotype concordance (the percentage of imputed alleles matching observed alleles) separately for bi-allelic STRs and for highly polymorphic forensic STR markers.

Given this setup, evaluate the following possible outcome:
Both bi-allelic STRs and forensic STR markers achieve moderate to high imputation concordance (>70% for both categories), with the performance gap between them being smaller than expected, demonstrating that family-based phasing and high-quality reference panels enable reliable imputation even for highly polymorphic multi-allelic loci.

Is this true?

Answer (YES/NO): NO